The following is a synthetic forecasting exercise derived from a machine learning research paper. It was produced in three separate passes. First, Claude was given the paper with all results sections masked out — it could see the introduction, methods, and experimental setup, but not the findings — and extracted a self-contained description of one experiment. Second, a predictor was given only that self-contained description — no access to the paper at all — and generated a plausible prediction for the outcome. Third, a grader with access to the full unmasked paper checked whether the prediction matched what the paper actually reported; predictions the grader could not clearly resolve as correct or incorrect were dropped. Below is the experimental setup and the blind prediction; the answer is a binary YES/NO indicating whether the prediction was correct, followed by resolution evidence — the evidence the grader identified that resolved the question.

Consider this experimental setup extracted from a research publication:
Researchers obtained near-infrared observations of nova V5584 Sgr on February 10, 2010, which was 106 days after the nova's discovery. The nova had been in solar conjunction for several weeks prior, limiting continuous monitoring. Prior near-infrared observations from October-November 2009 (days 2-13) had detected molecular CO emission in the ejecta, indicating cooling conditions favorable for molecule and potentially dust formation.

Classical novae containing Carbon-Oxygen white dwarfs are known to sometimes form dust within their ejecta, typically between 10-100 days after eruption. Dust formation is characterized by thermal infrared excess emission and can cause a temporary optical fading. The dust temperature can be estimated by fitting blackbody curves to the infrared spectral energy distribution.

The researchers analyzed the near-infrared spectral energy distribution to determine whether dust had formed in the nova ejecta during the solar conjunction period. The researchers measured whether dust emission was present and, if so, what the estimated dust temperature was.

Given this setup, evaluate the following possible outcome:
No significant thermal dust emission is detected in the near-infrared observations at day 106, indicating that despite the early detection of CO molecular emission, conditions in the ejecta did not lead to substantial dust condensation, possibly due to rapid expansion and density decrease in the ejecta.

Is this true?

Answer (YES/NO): NO